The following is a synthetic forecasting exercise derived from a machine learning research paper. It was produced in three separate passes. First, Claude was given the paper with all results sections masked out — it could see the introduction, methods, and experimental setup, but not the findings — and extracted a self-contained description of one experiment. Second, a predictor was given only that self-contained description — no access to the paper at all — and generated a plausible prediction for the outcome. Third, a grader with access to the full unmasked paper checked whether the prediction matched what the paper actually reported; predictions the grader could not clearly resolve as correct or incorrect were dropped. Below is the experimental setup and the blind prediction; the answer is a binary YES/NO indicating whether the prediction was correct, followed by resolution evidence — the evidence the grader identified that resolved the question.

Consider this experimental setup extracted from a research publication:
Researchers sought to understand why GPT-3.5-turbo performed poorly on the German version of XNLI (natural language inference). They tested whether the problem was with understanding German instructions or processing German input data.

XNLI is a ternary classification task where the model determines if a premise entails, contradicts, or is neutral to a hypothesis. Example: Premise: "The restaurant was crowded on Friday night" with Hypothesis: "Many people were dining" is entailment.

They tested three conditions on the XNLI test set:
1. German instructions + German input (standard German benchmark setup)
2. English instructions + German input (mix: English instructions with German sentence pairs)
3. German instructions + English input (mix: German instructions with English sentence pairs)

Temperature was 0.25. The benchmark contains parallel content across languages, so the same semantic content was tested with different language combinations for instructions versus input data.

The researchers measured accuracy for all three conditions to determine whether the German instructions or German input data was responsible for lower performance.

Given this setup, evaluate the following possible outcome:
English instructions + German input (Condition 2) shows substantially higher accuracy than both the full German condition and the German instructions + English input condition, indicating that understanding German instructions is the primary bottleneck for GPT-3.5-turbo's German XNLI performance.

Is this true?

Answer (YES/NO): YES